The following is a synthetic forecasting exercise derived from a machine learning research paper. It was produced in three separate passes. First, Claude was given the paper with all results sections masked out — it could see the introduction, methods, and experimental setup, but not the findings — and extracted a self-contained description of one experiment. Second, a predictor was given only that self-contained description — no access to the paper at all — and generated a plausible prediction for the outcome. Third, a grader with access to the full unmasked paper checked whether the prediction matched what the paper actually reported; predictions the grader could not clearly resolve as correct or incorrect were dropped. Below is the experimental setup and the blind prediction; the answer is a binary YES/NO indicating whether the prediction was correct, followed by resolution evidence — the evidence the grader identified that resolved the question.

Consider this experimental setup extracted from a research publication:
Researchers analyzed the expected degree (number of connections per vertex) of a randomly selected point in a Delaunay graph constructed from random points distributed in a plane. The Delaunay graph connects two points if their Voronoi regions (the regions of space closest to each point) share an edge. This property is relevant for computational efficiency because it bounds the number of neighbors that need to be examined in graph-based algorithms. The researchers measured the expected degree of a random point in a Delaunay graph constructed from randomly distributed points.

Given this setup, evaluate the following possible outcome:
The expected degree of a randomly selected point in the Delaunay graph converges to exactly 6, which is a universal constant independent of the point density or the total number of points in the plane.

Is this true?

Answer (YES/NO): NO